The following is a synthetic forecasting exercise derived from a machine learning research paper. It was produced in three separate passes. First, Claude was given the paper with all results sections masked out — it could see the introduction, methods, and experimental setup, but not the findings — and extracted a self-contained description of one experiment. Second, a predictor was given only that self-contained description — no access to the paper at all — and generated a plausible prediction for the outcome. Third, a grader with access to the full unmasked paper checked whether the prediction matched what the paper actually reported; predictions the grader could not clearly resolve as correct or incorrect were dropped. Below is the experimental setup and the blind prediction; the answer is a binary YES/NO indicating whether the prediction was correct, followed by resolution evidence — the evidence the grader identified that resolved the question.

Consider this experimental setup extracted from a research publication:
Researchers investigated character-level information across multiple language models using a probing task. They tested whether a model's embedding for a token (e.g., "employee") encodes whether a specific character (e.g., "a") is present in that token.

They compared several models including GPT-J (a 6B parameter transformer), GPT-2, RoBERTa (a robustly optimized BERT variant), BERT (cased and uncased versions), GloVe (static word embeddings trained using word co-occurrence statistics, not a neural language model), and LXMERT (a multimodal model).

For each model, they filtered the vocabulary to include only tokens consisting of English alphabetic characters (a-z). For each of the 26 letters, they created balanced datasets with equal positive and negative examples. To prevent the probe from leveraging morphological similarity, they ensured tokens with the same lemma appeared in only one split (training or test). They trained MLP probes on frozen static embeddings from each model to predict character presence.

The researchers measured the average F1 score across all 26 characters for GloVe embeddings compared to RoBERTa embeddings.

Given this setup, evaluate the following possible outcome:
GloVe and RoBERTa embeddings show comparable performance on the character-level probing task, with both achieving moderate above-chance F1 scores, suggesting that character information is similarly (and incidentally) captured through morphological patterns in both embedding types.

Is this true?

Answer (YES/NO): NO